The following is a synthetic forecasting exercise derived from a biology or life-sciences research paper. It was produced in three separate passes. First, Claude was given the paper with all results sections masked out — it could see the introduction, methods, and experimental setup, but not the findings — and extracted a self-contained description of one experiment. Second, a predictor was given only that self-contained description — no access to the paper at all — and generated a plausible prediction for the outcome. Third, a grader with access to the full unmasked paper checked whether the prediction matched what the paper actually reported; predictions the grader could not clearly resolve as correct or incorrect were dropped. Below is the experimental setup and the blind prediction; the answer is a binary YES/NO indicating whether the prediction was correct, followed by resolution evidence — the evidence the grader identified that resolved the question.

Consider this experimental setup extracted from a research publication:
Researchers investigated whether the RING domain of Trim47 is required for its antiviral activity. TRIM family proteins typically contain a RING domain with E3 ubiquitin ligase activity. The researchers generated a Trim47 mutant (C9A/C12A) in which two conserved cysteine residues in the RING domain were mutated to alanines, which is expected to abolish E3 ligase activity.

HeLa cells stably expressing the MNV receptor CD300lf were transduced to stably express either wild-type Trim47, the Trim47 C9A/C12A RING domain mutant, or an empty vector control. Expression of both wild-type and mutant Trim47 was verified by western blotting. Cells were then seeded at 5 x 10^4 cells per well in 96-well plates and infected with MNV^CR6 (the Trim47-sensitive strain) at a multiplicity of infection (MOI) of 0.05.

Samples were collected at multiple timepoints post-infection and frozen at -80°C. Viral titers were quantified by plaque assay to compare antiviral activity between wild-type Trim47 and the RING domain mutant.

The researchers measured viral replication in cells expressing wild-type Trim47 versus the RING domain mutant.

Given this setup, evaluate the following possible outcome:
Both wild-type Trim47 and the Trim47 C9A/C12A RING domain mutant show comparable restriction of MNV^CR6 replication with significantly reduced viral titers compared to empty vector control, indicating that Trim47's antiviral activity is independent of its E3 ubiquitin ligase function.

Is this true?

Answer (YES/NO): NO